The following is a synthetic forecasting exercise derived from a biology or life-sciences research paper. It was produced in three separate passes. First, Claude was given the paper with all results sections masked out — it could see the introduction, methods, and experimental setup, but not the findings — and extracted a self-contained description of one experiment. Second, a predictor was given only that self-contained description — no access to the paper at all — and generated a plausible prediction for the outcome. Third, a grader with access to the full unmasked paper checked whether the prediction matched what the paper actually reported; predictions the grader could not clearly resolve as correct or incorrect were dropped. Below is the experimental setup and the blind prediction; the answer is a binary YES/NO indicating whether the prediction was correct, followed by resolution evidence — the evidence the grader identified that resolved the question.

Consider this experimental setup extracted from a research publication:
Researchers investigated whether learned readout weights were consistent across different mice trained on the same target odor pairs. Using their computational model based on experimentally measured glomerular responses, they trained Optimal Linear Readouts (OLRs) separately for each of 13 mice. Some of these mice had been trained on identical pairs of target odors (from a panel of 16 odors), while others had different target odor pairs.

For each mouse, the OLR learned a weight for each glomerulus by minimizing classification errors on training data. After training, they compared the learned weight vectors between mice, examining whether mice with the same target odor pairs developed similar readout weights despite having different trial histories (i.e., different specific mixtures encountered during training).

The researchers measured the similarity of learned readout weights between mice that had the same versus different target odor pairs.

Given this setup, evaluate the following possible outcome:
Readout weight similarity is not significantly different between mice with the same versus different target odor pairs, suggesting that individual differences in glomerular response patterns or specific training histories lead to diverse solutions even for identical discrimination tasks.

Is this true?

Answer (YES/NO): NO